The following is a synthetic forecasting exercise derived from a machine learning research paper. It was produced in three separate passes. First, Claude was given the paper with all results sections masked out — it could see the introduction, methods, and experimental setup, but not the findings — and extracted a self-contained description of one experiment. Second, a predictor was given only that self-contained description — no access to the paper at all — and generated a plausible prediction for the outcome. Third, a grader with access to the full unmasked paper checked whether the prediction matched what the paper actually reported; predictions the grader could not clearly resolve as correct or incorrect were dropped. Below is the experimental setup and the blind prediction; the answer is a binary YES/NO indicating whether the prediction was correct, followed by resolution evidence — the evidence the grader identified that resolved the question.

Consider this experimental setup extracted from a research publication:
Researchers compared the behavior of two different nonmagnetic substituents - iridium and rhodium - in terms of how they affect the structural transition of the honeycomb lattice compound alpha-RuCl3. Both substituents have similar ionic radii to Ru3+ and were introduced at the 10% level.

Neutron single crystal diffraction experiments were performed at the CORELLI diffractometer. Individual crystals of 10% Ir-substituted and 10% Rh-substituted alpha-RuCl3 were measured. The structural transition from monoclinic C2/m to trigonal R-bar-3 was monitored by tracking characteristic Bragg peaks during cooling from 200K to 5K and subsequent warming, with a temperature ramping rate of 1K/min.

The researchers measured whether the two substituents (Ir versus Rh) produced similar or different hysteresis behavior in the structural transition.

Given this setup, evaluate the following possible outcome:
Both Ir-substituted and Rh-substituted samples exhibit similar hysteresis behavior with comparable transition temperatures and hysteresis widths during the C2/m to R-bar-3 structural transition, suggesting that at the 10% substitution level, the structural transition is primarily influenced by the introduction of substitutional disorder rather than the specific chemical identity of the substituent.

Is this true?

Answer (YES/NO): YES